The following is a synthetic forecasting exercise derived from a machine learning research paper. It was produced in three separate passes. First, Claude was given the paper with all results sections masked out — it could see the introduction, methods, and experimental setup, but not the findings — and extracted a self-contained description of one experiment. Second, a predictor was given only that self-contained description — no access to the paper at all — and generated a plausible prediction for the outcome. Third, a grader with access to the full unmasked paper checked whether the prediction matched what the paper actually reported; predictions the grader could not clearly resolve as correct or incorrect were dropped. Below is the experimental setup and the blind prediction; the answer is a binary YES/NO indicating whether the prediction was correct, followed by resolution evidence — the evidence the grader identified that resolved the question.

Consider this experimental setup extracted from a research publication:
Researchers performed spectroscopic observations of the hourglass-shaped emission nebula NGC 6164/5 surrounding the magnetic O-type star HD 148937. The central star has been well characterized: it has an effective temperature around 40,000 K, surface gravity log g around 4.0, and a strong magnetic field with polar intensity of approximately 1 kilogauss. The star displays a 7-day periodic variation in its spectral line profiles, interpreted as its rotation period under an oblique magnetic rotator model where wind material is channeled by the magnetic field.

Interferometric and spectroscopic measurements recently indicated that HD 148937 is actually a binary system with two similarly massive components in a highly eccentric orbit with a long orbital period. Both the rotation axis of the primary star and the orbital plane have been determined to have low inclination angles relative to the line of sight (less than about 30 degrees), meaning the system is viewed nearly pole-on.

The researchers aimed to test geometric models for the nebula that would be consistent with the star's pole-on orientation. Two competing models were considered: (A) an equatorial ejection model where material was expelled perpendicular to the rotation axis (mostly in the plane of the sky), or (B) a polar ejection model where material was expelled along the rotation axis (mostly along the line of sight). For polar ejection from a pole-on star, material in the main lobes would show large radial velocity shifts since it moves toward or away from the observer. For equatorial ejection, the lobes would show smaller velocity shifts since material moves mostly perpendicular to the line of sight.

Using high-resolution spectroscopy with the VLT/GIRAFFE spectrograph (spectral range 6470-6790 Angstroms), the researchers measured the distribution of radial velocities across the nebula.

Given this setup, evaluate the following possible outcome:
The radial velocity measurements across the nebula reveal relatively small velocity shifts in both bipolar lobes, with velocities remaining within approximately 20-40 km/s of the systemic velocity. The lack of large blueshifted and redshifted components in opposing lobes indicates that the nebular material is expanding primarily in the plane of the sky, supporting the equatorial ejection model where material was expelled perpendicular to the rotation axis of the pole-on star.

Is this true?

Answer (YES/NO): YES